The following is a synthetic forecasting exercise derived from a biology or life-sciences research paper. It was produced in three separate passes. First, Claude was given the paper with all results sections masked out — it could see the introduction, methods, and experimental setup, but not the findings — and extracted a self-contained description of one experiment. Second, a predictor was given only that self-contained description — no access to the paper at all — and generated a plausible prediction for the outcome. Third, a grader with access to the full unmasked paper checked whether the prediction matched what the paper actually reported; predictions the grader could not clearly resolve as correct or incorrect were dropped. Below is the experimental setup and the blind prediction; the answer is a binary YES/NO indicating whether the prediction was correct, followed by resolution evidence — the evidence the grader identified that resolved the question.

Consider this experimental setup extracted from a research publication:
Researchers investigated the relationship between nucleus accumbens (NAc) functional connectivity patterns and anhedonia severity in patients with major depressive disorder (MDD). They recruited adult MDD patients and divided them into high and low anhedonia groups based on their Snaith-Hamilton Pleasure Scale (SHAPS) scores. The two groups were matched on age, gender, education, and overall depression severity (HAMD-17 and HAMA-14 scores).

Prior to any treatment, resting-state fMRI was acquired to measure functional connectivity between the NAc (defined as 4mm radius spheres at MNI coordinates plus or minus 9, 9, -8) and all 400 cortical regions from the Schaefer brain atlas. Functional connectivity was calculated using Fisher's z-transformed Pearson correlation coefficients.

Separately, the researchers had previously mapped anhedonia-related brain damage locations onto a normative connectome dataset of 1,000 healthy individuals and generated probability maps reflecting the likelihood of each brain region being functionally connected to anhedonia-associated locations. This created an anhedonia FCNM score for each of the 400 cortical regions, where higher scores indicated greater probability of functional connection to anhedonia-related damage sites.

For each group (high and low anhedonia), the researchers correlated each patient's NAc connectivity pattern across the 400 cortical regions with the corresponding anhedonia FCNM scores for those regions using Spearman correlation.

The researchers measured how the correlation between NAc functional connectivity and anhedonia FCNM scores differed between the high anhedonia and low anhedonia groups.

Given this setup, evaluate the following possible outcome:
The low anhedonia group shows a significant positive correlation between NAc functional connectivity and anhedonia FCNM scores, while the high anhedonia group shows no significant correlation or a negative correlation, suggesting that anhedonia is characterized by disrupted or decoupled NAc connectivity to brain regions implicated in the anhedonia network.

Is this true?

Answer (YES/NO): YES